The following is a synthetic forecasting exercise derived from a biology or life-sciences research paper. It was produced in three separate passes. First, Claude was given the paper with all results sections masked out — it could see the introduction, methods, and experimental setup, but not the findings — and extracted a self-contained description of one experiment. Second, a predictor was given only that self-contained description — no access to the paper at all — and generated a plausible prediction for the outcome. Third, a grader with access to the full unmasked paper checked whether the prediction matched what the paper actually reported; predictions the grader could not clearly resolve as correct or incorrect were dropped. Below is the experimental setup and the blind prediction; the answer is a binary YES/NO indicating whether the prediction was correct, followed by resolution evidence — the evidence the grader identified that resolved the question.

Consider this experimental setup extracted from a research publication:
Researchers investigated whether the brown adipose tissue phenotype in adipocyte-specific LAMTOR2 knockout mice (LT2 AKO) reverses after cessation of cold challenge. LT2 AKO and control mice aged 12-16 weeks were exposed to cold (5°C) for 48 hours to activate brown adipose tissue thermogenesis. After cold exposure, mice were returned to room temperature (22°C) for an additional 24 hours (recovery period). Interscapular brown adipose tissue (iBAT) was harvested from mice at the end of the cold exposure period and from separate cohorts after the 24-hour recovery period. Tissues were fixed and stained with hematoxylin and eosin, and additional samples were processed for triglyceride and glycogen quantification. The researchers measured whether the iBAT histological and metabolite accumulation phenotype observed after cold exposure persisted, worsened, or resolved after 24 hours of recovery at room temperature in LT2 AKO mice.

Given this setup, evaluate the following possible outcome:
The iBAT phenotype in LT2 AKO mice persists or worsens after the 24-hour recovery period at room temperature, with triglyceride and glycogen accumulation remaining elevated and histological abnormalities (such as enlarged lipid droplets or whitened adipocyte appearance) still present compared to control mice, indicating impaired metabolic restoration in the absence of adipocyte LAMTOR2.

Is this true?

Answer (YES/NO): NO